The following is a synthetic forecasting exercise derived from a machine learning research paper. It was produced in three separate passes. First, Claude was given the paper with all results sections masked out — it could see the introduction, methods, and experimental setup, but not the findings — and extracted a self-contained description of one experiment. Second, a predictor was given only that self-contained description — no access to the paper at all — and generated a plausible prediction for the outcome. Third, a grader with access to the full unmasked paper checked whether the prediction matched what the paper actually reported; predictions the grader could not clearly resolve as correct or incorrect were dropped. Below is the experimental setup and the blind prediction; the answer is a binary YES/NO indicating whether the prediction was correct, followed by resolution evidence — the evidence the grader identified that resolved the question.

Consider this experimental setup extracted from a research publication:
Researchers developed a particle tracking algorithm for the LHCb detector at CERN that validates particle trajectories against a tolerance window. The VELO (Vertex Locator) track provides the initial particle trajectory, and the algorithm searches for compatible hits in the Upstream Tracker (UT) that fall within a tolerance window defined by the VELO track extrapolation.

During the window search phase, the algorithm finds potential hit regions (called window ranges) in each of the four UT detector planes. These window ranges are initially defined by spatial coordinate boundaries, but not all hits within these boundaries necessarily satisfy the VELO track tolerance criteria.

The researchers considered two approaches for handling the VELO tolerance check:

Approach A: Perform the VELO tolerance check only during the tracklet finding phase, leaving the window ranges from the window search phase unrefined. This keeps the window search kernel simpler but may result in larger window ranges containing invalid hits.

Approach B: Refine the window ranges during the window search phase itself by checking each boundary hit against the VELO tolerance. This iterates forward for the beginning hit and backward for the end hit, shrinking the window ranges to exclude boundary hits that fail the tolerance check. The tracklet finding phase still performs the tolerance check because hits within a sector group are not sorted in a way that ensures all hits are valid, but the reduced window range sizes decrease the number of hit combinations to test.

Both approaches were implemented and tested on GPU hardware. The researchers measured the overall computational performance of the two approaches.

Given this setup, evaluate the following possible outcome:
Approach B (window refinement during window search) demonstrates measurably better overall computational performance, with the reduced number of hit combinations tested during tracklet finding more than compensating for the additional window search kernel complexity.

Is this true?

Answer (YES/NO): YES